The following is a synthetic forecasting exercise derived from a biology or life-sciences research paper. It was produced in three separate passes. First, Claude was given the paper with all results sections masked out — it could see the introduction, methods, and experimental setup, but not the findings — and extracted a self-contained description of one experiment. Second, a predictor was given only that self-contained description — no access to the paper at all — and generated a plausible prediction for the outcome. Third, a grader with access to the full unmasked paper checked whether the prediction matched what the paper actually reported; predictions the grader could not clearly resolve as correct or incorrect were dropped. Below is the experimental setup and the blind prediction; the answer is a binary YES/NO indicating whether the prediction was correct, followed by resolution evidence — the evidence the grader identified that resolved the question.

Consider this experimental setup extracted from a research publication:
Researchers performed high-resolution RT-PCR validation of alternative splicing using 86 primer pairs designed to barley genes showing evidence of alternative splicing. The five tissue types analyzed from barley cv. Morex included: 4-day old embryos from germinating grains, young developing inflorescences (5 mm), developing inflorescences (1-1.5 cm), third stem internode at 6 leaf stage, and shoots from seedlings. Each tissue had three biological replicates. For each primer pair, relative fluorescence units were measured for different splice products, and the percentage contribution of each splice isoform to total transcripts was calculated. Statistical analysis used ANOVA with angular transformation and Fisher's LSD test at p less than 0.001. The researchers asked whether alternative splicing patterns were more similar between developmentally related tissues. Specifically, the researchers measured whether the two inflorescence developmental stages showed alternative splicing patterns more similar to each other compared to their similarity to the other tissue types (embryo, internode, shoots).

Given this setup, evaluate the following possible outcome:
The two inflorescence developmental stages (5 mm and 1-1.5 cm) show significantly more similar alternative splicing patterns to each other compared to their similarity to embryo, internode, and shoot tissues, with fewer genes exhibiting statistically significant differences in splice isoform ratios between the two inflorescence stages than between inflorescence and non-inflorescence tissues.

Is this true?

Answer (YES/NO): YES